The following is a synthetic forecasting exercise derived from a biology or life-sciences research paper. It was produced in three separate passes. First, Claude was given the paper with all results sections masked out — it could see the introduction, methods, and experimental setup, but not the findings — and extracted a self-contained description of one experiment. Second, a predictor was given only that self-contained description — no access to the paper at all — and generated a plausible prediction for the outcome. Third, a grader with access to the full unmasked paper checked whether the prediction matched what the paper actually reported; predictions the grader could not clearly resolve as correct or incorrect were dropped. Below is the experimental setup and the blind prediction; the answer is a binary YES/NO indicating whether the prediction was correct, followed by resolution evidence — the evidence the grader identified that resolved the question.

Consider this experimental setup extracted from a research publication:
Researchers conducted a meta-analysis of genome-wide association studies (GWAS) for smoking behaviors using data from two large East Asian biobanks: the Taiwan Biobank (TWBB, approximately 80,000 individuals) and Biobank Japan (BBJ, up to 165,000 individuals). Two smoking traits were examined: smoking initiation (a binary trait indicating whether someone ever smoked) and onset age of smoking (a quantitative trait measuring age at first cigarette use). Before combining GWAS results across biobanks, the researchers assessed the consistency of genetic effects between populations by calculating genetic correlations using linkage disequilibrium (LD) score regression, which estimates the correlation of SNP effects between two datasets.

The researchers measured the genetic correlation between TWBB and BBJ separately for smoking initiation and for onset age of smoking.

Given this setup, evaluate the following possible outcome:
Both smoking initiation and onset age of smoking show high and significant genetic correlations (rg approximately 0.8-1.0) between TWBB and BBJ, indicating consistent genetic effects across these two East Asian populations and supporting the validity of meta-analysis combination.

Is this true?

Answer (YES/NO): NO